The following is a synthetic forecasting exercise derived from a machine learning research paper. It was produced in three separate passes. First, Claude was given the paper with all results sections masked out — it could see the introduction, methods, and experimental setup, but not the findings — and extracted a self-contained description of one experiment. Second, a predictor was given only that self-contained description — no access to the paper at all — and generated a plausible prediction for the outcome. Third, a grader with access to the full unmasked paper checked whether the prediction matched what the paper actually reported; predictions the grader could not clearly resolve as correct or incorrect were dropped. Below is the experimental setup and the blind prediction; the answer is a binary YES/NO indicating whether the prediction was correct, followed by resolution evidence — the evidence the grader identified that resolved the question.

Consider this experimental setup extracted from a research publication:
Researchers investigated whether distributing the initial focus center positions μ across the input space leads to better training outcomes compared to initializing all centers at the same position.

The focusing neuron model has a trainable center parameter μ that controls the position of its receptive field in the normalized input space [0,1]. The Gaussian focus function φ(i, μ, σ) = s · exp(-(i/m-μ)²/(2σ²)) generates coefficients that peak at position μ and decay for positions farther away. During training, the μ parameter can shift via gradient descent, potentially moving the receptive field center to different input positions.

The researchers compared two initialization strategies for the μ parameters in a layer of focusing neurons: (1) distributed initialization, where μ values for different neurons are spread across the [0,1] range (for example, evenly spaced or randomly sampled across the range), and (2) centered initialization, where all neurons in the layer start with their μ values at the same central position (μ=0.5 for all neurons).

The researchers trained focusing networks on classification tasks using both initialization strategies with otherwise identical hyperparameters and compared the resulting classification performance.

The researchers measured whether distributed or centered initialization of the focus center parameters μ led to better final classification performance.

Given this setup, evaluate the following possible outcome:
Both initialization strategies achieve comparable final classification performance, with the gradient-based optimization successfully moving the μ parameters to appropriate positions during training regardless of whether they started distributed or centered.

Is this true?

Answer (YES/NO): NO